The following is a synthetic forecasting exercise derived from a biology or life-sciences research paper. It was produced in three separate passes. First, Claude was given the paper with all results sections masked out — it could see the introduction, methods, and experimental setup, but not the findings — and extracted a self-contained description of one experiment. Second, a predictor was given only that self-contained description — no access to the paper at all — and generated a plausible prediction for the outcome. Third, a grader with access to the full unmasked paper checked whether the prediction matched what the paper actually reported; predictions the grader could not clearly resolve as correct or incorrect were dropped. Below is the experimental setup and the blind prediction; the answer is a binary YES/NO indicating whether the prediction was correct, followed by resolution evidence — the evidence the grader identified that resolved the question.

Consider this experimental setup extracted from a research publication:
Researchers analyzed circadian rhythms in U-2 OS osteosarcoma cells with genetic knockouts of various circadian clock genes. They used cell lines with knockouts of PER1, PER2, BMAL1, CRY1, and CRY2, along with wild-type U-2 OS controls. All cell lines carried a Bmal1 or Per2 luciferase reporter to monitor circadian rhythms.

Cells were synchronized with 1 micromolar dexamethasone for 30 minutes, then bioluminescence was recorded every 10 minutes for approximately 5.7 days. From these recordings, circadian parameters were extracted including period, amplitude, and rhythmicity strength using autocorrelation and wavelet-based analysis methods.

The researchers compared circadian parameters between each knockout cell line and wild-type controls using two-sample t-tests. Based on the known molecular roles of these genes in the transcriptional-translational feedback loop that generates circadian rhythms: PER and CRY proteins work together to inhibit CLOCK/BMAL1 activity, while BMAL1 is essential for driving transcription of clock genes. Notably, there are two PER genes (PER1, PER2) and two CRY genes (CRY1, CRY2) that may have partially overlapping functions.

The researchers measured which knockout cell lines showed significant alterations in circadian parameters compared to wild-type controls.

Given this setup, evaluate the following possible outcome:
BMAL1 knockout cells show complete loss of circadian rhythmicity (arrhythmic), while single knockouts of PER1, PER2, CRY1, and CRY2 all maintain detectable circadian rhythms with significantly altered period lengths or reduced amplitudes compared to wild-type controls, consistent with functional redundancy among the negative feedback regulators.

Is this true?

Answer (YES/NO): NO